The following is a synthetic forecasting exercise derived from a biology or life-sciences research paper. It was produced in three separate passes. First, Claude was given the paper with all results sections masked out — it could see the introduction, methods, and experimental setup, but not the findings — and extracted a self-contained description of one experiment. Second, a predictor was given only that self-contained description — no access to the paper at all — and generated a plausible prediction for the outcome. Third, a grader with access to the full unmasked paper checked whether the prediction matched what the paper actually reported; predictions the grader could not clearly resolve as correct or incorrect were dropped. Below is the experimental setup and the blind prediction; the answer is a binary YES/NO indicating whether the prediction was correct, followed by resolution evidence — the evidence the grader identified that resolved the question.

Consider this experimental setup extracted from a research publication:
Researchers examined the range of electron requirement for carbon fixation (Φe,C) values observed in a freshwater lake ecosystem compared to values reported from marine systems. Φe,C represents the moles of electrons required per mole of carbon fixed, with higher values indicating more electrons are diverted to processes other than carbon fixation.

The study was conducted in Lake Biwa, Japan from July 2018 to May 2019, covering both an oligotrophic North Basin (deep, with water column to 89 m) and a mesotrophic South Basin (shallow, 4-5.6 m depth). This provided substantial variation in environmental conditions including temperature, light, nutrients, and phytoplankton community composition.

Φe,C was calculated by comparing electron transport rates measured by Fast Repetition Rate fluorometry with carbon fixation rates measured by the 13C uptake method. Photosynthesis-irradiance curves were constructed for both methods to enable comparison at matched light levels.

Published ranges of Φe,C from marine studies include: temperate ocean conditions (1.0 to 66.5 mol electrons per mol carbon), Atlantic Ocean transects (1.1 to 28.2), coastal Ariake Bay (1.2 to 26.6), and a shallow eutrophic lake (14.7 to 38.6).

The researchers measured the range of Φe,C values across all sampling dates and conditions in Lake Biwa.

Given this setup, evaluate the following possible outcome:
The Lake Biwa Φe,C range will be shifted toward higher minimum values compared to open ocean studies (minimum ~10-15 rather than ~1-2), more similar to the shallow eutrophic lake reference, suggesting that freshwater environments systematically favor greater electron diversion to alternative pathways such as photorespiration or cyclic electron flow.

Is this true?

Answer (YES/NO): NO